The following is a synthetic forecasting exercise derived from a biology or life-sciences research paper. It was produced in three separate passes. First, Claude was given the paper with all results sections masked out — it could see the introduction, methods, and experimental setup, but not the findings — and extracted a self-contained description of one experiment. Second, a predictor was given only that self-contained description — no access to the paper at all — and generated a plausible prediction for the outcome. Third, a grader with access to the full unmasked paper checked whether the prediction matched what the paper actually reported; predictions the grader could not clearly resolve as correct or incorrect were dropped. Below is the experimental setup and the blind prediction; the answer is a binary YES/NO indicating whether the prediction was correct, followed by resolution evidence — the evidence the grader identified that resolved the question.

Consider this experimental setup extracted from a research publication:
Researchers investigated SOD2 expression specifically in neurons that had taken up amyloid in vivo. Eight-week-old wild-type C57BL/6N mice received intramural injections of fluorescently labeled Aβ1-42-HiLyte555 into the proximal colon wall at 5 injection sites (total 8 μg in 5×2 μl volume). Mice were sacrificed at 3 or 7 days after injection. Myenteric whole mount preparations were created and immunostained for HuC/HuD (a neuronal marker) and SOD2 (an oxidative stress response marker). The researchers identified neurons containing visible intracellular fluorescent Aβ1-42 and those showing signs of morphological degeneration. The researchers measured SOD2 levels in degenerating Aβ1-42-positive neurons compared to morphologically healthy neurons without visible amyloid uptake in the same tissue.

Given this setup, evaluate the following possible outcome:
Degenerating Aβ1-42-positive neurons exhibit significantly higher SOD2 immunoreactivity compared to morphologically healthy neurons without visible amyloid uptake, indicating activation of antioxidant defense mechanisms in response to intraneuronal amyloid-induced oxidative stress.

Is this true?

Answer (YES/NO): YES